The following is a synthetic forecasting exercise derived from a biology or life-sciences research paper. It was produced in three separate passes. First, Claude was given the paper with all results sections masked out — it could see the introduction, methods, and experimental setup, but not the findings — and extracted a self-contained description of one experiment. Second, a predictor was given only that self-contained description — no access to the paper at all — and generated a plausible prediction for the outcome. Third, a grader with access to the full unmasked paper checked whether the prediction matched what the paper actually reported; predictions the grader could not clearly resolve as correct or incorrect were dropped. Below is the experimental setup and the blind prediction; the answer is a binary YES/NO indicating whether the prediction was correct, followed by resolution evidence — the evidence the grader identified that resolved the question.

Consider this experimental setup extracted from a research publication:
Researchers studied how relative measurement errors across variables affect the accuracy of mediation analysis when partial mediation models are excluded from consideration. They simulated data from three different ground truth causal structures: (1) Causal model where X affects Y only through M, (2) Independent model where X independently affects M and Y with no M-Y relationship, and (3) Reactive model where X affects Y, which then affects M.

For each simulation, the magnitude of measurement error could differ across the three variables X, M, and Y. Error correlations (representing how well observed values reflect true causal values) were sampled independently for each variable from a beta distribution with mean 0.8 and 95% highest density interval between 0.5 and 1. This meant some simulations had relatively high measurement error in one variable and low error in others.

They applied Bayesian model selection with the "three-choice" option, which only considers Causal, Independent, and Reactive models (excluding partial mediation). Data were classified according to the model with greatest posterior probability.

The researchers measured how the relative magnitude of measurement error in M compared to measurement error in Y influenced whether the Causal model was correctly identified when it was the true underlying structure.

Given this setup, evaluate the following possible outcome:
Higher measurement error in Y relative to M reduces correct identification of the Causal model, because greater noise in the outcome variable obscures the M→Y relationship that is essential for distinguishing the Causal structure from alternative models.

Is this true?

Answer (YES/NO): NO